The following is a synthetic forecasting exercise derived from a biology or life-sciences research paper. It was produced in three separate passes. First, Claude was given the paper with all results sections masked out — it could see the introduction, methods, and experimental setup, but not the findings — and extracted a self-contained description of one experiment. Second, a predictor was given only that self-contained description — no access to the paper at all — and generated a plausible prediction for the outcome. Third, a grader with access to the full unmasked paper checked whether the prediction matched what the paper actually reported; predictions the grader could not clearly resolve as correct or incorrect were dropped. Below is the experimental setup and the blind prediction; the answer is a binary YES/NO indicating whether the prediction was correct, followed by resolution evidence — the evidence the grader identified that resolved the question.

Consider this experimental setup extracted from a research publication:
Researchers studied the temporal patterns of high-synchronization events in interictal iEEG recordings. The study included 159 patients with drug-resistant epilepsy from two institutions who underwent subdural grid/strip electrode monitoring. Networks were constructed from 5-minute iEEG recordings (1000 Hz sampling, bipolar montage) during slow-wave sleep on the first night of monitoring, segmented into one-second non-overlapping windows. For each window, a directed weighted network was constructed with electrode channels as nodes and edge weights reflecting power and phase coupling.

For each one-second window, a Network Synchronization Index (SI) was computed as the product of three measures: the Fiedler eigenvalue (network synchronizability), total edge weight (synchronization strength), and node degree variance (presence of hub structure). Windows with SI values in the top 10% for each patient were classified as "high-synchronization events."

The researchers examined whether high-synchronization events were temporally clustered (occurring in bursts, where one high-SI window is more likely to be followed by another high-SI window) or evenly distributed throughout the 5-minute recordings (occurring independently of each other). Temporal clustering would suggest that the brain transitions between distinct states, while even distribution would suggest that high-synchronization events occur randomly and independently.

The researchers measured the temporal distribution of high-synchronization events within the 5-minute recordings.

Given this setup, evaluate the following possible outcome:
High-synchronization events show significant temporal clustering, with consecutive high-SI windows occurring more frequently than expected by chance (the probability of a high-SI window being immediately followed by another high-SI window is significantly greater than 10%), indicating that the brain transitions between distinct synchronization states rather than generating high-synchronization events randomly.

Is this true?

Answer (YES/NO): YES